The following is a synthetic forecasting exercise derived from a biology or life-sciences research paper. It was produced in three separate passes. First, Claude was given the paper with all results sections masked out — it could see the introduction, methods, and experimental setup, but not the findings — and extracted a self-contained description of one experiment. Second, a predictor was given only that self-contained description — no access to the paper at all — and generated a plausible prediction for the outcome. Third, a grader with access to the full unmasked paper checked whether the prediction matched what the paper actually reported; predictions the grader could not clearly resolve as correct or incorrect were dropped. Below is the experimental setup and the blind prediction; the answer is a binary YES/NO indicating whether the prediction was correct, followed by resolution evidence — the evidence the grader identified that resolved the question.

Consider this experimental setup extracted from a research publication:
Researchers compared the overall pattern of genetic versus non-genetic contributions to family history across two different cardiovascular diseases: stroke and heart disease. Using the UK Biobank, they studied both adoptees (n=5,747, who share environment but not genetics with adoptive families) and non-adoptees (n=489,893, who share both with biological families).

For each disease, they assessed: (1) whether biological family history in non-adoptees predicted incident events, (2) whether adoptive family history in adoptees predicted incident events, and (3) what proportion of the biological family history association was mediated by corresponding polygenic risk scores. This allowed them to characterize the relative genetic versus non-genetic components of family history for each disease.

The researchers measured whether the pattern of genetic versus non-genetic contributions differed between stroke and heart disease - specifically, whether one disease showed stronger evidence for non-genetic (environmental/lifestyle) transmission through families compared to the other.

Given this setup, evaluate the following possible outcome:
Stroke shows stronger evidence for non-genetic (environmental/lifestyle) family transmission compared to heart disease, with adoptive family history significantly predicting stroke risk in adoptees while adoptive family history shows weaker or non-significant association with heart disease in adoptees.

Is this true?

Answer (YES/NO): YES